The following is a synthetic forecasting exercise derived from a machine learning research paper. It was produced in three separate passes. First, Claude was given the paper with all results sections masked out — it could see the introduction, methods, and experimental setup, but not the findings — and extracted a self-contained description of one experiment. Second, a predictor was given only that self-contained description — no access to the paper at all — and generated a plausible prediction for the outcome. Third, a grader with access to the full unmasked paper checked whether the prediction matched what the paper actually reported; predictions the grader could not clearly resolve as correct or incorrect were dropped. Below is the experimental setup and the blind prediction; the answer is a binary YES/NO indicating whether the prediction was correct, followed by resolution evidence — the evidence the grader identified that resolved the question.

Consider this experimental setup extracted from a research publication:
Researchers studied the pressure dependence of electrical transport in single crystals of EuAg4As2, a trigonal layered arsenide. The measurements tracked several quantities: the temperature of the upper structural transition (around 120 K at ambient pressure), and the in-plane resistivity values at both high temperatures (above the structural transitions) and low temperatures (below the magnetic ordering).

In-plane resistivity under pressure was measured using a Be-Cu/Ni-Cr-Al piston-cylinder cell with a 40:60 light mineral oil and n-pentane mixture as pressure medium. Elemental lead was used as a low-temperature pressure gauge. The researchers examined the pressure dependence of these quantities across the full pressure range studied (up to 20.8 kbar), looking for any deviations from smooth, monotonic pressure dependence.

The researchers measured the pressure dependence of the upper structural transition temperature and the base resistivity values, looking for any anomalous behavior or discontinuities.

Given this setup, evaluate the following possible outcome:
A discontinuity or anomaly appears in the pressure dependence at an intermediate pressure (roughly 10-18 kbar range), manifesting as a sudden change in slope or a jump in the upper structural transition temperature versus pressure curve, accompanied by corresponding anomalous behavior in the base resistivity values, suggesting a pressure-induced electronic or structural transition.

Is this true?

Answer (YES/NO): YES